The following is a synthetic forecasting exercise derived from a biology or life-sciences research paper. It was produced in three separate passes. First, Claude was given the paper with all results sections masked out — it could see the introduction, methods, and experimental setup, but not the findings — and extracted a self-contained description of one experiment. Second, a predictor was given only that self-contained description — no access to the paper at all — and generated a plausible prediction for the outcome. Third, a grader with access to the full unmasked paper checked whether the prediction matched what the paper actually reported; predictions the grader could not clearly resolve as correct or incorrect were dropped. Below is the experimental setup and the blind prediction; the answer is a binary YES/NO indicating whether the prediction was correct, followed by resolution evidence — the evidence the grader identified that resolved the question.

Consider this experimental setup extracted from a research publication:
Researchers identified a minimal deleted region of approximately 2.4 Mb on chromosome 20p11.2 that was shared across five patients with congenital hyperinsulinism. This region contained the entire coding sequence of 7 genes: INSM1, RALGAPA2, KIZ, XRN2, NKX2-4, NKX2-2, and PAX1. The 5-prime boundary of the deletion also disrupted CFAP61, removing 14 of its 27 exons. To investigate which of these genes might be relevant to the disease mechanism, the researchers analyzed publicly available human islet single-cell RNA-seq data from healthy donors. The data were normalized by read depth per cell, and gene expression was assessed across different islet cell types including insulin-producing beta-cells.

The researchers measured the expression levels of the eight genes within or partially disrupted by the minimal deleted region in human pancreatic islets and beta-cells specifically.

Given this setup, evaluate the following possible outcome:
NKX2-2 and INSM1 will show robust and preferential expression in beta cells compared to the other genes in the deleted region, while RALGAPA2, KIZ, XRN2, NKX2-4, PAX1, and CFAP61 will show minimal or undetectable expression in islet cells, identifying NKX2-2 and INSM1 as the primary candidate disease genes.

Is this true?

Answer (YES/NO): NO